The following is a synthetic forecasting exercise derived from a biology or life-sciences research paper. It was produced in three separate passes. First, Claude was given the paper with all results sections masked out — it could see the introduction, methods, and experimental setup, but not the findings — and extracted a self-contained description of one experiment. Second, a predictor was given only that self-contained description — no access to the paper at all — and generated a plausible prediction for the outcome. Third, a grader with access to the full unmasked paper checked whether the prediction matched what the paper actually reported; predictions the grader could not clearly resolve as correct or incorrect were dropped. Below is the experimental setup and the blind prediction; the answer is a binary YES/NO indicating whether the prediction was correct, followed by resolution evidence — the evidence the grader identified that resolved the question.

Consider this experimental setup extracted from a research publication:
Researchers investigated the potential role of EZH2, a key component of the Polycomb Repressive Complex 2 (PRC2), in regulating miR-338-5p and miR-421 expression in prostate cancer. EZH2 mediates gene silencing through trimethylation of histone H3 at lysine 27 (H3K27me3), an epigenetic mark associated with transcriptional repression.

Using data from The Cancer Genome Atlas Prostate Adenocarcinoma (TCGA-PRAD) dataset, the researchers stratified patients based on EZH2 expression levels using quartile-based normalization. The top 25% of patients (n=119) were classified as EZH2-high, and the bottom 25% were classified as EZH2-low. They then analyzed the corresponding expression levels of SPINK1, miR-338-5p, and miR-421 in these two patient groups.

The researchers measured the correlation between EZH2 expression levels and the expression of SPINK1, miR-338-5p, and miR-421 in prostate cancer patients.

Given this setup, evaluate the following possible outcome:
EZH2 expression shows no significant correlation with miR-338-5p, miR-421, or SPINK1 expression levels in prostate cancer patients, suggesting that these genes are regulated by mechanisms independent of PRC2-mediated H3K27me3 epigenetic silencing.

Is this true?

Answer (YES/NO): NO